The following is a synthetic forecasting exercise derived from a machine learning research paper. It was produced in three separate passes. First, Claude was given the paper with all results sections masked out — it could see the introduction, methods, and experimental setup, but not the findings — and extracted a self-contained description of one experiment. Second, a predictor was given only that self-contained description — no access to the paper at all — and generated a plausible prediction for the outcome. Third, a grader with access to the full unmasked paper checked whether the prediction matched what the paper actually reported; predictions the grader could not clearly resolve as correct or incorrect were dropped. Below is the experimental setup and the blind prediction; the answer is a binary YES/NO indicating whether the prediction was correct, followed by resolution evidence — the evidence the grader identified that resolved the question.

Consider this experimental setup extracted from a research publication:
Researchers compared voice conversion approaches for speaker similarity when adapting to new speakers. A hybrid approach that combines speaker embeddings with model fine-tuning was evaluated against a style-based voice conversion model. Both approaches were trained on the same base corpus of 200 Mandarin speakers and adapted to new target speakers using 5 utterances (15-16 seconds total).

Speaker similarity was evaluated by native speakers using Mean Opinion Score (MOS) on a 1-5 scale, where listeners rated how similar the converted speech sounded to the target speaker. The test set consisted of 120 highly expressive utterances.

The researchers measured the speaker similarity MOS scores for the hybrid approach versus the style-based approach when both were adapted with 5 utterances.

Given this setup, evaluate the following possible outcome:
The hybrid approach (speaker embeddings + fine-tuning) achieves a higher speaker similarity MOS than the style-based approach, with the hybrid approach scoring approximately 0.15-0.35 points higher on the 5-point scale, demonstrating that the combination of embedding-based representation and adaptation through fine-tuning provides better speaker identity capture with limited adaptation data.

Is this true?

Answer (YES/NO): NO